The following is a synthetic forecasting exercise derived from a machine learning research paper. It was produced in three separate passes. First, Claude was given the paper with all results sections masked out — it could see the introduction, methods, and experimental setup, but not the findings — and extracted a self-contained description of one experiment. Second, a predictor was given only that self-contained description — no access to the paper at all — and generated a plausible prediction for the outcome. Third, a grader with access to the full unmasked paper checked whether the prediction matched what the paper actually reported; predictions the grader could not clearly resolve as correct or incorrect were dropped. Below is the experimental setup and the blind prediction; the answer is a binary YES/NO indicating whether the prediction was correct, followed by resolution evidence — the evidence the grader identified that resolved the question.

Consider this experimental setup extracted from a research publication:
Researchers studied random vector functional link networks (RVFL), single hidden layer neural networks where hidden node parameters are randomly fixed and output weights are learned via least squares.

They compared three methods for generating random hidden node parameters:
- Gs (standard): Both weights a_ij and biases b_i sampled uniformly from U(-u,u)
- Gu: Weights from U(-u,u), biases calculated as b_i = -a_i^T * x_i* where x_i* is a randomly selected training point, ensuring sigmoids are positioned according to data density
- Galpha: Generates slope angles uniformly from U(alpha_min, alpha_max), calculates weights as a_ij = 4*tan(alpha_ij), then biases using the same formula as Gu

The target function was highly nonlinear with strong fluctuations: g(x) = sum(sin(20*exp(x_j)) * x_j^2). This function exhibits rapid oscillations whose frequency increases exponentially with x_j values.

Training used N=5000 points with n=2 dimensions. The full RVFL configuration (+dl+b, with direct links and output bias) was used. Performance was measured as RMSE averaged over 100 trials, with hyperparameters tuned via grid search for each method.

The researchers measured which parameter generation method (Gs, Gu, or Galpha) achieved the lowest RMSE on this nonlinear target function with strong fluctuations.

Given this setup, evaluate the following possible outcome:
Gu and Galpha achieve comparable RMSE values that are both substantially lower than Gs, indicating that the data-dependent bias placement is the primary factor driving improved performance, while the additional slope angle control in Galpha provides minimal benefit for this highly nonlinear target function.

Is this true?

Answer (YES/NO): NO